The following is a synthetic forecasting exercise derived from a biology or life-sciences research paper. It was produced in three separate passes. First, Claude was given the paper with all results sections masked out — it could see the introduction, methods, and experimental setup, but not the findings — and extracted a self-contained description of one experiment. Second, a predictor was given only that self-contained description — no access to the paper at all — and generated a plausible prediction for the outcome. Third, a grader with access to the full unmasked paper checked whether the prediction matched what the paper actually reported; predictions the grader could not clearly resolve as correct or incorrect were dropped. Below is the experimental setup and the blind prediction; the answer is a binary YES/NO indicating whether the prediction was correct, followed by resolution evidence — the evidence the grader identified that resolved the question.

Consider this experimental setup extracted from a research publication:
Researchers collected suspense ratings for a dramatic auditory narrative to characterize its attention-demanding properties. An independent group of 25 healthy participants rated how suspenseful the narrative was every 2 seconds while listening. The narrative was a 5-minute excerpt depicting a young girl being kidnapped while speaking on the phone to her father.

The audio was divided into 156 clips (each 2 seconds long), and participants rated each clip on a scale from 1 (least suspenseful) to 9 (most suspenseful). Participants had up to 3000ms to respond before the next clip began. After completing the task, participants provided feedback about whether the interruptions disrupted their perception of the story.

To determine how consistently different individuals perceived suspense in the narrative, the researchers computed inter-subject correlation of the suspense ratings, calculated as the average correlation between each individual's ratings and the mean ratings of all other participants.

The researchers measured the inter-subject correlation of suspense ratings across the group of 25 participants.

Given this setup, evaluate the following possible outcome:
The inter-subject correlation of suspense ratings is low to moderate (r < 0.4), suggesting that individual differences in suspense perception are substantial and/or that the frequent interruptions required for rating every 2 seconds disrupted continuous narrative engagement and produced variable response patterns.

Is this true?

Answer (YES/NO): NO